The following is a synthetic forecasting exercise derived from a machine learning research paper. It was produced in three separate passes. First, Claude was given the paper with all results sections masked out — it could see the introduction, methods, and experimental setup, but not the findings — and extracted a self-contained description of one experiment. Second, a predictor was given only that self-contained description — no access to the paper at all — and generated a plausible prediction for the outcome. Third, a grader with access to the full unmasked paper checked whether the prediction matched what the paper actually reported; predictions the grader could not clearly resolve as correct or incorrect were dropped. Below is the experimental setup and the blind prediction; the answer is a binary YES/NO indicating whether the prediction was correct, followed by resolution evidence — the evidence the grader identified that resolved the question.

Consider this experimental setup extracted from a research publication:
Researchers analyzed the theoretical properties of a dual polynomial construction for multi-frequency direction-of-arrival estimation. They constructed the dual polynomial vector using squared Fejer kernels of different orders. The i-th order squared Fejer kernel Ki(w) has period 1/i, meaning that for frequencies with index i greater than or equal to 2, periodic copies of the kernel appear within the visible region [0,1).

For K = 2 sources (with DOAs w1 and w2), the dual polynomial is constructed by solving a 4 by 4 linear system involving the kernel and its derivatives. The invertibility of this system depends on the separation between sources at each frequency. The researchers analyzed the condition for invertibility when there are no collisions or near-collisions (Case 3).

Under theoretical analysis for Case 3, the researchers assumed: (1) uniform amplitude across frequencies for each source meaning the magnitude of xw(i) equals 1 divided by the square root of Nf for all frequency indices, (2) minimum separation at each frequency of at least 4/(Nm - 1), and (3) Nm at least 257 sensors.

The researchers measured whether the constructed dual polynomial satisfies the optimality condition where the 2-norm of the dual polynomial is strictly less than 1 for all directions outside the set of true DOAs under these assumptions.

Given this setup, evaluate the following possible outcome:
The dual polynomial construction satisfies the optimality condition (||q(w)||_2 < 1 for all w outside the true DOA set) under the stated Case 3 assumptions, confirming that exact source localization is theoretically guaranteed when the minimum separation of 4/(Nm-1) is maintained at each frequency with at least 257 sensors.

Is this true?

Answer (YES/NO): YES